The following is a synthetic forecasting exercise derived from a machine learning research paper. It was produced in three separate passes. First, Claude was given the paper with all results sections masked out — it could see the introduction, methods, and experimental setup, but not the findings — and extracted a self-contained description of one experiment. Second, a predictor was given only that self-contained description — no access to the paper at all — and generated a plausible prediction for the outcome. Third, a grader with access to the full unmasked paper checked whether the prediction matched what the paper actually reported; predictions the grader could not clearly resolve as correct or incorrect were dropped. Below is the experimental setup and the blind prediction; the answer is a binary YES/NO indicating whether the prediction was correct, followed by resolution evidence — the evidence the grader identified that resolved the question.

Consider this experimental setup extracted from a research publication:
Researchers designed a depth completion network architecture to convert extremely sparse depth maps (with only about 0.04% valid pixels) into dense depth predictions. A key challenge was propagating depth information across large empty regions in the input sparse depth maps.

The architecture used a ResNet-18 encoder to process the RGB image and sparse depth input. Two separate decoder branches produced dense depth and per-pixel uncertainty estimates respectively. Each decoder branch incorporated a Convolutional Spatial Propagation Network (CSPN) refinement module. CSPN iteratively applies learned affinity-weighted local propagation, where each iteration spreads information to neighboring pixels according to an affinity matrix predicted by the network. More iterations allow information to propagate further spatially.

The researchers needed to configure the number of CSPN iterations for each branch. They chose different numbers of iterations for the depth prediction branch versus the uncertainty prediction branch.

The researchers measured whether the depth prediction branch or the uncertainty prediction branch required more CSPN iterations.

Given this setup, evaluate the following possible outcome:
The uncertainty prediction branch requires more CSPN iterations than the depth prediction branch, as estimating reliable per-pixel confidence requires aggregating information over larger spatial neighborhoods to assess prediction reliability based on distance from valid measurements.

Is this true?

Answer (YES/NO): NO